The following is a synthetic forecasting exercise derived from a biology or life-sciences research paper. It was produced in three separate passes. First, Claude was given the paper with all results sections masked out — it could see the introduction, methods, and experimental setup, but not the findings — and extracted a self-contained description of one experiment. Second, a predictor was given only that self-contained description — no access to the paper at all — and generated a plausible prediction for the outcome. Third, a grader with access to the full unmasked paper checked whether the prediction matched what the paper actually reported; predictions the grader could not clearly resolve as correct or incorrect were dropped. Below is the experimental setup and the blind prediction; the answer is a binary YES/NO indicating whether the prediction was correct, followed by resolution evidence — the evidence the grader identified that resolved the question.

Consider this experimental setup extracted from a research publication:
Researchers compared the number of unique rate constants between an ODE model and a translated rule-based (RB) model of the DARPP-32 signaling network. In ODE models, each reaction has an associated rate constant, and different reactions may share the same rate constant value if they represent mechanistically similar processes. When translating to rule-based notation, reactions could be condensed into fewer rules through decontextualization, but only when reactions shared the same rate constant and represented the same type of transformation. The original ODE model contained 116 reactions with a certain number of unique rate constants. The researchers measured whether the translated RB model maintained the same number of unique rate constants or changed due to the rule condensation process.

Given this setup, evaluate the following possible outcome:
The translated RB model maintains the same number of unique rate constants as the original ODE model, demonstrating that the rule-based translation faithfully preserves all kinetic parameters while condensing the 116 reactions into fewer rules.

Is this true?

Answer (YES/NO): NO